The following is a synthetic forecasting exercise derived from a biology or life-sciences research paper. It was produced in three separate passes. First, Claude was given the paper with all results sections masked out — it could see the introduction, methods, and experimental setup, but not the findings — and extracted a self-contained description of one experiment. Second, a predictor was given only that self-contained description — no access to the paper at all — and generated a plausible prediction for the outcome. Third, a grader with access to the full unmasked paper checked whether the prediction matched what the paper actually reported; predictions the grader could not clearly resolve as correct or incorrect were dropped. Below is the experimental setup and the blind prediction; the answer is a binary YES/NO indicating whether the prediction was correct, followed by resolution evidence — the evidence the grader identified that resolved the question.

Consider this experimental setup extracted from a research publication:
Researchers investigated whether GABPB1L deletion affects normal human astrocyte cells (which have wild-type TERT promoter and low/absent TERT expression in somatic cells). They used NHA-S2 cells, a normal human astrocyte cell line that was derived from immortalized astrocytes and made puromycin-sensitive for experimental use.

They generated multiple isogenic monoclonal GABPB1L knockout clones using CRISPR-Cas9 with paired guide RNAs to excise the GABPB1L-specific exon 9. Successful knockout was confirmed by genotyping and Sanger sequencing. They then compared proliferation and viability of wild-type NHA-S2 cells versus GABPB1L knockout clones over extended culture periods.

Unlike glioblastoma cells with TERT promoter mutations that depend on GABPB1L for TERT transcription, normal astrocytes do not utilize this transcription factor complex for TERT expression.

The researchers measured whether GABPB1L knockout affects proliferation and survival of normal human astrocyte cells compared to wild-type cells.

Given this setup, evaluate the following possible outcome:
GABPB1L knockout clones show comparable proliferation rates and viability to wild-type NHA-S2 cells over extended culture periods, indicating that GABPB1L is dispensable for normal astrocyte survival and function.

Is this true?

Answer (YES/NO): YES